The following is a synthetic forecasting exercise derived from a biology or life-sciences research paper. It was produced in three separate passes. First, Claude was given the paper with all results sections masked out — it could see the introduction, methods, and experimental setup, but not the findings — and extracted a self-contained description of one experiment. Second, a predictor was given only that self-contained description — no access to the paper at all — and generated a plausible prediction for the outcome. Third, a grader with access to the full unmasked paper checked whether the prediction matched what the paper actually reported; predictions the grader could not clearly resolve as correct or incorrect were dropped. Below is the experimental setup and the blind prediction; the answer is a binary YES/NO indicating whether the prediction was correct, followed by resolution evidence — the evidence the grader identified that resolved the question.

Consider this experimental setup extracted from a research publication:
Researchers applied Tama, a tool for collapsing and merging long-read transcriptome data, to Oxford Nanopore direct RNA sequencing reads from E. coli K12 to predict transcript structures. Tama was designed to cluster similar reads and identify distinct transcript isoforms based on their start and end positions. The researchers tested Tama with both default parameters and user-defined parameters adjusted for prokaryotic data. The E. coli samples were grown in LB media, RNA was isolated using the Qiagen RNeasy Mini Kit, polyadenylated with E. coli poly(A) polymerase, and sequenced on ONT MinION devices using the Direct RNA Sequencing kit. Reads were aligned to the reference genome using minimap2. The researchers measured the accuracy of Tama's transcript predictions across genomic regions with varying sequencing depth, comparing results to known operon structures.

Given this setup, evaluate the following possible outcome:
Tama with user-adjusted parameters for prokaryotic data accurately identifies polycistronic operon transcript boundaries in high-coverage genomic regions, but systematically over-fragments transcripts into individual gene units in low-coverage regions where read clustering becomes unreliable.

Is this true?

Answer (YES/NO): NO